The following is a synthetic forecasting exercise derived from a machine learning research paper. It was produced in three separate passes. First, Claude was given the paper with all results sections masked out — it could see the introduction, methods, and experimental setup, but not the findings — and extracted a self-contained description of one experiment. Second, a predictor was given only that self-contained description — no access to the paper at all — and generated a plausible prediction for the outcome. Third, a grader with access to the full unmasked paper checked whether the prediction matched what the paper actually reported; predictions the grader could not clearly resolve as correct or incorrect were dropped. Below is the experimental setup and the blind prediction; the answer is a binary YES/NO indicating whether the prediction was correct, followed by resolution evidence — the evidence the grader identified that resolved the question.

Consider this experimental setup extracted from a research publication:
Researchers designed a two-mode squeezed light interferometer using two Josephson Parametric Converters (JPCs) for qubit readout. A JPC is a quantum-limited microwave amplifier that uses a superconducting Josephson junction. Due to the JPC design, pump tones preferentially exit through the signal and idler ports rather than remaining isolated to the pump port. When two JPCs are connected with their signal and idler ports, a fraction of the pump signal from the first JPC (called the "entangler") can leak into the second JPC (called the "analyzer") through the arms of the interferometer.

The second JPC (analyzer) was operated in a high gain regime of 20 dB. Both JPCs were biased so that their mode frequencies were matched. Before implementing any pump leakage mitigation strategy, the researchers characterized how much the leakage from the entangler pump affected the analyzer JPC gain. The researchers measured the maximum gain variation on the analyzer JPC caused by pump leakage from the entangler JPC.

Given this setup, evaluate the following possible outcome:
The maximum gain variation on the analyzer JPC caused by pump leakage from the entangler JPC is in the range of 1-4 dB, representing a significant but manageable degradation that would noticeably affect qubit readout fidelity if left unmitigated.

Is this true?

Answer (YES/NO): NO